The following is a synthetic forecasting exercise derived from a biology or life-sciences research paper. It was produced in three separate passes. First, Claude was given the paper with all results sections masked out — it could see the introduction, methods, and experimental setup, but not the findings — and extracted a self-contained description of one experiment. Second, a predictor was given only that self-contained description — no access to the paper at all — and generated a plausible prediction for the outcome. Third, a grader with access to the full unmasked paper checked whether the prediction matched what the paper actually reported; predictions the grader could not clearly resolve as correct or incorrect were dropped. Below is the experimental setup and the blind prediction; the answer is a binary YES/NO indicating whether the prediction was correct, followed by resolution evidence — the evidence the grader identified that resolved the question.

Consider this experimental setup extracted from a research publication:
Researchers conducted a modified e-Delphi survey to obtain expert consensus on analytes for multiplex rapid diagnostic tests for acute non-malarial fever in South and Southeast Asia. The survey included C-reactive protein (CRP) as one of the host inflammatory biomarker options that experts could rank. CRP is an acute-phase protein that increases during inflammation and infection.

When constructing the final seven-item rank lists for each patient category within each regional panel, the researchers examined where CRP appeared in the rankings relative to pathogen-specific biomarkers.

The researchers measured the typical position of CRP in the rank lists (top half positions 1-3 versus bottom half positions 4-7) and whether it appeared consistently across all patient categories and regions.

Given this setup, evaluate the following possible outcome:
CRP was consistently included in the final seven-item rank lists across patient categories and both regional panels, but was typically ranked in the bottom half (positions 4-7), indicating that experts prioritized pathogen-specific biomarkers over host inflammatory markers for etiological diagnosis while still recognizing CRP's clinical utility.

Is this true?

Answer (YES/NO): NO